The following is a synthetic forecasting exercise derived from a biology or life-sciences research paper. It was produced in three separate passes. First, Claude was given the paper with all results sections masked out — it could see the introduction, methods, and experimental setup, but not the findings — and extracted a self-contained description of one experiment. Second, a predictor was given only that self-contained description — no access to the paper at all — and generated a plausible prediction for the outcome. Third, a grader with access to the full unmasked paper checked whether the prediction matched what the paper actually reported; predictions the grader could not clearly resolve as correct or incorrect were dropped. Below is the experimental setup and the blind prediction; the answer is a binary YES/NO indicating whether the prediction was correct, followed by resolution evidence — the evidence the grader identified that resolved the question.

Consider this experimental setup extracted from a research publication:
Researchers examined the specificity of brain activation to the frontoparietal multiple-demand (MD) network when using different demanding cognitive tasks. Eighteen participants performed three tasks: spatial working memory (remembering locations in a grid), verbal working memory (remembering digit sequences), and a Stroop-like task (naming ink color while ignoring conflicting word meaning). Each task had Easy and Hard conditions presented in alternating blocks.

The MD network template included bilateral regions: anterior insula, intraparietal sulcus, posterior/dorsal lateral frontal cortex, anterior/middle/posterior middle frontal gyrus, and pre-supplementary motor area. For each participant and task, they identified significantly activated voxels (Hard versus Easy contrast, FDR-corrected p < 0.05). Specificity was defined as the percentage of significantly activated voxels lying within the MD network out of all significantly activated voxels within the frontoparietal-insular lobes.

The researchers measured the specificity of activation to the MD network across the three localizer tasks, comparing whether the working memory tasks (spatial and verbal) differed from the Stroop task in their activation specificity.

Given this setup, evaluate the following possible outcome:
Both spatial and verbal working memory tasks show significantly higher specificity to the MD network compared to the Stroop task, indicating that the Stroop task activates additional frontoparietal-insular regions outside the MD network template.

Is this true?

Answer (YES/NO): YES